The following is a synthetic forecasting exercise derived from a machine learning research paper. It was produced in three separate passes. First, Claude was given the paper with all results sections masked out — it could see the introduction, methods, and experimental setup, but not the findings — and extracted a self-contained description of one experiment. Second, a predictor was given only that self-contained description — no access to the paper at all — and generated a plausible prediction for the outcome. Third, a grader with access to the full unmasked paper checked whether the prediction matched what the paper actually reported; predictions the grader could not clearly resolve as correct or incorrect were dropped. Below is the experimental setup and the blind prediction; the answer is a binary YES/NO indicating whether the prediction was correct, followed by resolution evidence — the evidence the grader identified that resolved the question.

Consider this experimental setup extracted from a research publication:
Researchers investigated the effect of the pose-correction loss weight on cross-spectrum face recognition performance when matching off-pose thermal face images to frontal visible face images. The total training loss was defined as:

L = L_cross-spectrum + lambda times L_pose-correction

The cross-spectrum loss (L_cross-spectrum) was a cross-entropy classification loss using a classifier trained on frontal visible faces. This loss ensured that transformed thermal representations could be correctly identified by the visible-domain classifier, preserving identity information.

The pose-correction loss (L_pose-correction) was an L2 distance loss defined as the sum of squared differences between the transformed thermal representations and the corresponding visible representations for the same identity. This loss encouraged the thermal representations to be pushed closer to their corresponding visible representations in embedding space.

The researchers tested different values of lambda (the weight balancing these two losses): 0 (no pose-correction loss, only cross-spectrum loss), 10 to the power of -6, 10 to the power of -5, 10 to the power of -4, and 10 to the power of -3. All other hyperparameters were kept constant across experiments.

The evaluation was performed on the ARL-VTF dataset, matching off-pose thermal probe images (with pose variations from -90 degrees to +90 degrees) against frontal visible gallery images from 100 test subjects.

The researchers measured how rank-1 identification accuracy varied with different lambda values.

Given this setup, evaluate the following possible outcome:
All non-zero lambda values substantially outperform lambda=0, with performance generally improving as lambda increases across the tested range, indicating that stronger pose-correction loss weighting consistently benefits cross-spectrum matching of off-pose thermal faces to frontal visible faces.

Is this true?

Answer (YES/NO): NO